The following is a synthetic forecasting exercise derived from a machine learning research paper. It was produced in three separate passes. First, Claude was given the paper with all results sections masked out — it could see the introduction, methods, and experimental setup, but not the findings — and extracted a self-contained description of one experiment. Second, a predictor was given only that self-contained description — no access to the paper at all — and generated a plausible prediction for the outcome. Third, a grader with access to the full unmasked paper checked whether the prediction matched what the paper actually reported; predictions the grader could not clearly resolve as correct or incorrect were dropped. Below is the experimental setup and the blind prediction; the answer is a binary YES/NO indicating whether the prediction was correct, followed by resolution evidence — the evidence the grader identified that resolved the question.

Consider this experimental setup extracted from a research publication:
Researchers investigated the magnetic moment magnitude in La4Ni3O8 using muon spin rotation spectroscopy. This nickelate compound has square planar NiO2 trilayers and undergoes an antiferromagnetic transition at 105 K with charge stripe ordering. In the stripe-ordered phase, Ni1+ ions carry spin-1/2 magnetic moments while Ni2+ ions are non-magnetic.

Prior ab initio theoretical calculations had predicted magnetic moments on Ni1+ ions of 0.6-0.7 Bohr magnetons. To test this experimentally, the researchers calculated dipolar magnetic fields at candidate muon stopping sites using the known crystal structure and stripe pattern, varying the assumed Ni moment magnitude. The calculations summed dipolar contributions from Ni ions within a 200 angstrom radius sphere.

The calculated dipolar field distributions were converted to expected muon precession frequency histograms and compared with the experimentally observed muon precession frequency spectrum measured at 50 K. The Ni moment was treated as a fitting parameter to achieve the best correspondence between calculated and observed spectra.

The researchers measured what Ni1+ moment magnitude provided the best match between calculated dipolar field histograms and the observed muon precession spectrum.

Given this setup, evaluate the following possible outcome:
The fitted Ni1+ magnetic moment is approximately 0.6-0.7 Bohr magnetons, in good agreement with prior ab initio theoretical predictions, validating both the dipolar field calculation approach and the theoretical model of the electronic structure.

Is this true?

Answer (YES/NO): NO